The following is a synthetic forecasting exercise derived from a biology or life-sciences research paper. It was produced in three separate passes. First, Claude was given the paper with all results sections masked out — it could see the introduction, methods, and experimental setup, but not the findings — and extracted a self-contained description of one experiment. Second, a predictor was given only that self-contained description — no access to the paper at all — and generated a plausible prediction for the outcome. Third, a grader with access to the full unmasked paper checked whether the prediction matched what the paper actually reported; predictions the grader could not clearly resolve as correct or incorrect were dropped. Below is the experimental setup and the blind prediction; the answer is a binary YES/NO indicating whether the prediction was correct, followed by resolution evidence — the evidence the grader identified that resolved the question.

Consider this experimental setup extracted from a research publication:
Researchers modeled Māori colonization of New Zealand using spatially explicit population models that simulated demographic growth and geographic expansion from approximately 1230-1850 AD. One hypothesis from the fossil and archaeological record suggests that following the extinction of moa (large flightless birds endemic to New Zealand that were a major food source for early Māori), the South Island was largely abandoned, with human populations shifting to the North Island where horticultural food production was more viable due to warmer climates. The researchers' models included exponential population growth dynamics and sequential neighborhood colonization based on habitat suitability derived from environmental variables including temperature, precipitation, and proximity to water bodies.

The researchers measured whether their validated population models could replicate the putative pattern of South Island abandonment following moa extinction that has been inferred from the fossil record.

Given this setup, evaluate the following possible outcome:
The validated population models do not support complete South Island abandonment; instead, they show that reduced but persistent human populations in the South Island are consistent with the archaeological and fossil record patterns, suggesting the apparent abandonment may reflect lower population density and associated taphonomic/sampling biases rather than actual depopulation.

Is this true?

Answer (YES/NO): NO